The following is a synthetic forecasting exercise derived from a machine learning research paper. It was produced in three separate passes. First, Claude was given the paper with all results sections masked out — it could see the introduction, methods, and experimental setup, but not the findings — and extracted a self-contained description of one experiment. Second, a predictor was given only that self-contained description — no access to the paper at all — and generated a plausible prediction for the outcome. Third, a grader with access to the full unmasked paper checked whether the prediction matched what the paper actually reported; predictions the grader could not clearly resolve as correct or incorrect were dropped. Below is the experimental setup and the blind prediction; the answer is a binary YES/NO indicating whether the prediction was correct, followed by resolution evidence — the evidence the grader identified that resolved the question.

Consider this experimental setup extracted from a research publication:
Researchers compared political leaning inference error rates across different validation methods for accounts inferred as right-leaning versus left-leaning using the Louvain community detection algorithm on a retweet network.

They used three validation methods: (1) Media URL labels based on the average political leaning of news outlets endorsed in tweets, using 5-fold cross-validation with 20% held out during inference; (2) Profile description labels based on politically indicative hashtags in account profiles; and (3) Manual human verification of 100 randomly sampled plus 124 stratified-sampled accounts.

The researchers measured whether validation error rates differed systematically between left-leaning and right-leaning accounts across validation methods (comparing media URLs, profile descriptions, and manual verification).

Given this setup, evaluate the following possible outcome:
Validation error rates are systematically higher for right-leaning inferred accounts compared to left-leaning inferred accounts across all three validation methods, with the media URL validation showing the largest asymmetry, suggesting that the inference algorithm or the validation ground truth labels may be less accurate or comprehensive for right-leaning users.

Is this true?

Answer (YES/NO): NO